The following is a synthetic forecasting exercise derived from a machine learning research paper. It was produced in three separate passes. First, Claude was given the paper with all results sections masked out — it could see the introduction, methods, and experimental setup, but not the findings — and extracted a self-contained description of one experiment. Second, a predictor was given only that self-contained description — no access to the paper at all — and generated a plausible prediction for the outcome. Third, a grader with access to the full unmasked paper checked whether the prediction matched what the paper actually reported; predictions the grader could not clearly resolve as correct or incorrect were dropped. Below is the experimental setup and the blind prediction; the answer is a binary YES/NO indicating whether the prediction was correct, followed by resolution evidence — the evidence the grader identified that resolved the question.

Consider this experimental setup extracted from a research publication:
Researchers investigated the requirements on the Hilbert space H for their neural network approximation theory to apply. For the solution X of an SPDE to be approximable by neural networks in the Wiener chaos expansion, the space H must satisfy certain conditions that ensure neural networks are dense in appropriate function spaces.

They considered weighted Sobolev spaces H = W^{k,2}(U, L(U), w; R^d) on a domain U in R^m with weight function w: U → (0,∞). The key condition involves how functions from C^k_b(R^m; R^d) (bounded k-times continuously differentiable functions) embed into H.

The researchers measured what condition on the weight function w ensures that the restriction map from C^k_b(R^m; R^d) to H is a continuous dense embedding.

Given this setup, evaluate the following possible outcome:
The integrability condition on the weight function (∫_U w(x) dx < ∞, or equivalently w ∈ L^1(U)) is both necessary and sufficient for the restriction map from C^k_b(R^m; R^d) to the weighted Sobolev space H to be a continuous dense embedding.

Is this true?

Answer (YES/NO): NO